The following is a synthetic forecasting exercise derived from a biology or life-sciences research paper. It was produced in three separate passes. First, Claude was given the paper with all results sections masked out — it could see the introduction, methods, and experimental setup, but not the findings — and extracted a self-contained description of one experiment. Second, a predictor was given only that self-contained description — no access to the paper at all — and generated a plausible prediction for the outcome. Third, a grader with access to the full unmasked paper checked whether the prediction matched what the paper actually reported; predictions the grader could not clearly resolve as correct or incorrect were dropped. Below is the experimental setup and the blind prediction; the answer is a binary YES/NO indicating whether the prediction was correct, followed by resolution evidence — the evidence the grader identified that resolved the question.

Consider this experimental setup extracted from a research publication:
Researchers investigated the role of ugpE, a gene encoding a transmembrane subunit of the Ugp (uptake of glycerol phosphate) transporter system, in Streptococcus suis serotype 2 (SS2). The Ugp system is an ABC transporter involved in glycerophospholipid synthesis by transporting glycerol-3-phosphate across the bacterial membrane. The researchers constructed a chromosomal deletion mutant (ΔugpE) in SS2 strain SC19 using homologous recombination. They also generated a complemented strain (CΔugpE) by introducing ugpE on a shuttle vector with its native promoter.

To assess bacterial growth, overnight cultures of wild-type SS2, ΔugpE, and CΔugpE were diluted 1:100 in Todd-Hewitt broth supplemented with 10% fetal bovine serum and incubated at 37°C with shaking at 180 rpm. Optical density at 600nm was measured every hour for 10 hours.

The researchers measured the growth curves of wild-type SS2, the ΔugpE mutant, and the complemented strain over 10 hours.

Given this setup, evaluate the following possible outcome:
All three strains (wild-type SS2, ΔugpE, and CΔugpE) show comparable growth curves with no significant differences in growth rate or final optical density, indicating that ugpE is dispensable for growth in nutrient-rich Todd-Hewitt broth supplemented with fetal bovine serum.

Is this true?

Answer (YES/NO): YES